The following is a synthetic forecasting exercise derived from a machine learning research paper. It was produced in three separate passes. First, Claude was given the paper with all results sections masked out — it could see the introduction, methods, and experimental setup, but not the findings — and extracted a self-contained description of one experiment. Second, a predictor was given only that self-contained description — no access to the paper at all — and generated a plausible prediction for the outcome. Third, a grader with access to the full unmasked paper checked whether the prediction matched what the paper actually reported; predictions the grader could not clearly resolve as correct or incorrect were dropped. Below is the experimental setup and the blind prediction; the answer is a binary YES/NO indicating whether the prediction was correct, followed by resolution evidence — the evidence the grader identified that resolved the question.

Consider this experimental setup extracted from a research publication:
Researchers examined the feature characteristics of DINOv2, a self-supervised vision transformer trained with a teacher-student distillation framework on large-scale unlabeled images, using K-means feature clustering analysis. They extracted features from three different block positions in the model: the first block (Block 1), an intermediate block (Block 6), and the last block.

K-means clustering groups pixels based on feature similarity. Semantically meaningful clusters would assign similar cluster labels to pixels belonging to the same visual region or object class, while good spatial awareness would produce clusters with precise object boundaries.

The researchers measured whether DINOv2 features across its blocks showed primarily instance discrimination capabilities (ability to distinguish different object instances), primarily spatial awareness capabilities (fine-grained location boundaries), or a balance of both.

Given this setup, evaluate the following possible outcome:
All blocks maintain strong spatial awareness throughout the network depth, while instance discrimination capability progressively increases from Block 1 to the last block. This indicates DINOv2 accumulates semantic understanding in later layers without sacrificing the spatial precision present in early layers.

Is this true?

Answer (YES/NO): NO